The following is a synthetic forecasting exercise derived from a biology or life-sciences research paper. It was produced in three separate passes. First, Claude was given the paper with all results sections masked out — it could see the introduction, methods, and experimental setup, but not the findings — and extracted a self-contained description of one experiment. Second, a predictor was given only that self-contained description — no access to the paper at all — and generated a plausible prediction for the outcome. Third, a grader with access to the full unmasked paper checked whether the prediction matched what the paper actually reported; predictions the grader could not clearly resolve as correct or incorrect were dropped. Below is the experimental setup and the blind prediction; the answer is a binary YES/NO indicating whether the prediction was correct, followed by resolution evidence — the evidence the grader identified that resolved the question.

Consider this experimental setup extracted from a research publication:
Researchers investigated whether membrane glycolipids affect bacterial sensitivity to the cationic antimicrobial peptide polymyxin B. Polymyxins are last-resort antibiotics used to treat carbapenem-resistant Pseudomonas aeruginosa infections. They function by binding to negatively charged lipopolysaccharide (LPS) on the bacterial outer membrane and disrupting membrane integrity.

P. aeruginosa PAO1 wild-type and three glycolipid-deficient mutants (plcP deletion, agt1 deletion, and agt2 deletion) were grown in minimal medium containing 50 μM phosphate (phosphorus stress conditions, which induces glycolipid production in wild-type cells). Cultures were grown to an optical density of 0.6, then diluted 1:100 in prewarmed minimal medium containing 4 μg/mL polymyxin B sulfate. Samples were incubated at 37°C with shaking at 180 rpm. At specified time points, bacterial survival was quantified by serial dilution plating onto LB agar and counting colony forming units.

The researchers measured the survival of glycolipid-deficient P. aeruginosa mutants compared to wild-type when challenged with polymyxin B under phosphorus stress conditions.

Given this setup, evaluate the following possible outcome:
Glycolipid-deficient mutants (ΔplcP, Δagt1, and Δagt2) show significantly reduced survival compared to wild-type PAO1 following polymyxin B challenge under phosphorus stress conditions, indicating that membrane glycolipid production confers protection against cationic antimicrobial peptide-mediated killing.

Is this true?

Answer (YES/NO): YES